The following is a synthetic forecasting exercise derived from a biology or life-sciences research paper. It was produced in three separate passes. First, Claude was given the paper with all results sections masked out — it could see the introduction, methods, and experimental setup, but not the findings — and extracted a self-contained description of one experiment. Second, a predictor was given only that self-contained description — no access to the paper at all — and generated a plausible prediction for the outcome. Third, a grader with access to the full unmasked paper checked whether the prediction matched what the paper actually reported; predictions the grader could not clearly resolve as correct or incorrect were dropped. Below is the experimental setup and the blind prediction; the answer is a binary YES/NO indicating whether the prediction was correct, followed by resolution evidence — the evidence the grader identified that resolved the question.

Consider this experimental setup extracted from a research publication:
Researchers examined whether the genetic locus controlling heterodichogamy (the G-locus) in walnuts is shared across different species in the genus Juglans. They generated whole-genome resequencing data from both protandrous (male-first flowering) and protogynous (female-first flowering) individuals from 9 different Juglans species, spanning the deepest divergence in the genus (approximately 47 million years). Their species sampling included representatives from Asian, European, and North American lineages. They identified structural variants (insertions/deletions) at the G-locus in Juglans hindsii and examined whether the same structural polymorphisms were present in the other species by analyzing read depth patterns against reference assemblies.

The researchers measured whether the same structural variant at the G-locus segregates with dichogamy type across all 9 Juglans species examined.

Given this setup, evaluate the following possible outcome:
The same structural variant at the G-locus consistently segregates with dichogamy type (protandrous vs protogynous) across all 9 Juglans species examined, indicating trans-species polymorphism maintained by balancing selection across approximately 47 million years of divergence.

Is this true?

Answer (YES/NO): YES